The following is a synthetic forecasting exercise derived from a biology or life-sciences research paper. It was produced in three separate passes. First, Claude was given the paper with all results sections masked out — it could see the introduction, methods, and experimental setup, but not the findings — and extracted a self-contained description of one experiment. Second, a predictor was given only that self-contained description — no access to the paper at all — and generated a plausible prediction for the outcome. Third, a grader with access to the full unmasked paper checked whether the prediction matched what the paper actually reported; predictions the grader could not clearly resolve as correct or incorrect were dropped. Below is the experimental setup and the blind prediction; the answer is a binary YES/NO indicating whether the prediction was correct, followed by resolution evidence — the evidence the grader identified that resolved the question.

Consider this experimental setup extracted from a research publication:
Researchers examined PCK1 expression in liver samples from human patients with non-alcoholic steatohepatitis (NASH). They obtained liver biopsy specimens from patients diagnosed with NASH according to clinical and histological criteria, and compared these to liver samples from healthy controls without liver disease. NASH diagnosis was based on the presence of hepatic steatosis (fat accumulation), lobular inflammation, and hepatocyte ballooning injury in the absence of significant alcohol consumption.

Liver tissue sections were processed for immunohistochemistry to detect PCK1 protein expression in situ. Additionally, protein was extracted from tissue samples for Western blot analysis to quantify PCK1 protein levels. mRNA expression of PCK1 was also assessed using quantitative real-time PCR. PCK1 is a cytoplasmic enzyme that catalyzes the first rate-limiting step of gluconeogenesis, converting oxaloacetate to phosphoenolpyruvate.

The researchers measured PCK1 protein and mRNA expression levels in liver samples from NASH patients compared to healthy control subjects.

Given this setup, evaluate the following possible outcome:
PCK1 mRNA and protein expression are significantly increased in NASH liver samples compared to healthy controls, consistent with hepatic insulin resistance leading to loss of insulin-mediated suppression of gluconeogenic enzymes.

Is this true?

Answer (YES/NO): NO